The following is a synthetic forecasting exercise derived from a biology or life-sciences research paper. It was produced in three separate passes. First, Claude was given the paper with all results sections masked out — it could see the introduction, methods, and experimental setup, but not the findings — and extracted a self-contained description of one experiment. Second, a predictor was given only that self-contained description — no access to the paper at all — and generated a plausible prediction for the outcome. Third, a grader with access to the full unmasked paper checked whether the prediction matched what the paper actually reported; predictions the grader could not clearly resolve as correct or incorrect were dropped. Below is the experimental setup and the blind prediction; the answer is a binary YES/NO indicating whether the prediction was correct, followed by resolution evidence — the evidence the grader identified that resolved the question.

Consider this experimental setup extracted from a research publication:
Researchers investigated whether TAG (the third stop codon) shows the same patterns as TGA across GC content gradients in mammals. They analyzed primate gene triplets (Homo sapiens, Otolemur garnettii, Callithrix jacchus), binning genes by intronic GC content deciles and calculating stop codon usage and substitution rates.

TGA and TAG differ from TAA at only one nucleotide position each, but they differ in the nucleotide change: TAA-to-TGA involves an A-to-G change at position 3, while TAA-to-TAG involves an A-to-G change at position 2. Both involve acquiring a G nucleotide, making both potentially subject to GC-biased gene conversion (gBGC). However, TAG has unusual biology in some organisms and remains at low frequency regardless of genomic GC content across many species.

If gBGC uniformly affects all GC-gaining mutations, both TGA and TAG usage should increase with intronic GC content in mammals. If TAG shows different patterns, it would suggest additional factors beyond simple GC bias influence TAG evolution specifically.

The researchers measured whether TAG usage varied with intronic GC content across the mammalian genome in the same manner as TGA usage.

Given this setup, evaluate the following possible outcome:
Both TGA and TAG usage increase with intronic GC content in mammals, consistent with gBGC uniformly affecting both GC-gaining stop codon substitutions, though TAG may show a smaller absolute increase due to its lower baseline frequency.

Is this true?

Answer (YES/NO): NO